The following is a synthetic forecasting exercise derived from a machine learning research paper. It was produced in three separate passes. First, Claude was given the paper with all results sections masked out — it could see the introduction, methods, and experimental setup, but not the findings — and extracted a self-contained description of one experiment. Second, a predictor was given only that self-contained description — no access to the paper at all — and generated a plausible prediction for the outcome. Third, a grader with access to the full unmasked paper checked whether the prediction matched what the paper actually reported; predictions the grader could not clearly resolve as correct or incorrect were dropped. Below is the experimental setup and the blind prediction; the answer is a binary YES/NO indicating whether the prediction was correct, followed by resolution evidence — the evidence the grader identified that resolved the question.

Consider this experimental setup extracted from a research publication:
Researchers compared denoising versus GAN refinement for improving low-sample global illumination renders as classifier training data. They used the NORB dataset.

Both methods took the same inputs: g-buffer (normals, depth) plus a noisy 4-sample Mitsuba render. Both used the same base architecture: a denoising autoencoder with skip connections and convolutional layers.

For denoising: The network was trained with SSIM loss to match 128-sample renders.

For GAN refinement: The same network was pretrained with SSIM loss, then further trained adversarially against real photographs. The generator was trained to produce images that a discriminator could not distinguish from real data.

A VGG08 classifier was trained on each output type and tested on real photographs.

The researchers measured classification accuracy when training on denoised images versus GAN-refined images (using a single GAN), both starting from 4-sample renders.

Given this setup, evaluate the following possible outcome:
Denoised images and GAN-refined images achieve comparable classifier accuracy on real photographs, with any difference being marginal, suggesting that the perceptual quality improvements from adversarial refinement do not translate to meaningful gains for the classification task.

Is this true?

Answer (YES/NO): NO